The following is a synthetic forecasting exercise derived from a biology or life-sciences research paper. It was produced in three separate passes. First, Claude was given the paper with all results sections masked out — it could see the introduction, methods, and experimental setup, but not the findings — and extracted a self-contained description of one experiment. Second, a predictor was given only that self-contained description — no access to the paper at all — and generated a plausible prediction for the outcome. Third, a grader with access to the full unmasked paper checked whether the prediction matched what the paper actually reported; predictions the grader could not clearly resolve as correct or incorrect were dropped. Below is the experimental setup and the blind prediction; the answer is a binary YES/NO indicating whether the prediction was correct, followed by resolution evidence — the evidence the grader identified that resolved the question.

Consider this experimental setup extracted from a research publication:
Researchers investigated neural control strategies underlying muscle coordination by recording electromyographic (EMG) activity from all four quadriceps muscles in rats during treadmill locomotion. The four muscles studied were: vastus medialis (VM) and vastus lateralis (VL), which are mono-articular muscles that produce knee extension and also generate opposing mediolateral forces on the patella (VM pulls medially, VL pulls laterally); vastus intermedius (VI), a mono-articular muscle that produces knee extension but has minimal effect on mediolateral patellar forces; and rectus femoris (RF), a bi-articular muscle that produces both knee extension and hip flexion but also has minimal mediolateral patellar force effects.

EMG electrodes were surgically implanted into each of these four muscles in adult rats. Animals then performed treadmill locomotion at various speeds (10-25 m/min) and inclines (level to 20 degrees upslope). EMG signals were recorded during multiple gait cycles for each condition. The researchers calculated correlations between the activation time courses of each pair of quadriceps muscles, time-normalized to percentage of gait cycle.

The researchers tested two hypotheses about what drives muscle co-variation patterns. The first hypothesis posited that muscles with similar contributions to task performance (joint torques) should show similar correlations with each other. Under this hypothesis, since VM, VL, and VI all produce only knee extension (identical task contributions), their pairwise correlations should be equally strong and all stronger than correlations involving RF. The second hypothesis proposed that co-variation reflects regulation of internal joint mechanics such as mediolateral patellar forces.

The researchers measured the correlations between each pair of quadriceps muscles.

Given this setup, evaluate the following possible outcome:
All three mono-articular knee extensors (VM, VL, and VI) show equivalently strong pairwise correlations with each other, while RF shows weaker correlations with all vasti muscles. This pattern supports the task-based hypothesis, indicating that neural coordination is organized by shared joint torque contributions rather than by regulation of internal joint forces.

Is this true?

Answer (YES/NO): NO